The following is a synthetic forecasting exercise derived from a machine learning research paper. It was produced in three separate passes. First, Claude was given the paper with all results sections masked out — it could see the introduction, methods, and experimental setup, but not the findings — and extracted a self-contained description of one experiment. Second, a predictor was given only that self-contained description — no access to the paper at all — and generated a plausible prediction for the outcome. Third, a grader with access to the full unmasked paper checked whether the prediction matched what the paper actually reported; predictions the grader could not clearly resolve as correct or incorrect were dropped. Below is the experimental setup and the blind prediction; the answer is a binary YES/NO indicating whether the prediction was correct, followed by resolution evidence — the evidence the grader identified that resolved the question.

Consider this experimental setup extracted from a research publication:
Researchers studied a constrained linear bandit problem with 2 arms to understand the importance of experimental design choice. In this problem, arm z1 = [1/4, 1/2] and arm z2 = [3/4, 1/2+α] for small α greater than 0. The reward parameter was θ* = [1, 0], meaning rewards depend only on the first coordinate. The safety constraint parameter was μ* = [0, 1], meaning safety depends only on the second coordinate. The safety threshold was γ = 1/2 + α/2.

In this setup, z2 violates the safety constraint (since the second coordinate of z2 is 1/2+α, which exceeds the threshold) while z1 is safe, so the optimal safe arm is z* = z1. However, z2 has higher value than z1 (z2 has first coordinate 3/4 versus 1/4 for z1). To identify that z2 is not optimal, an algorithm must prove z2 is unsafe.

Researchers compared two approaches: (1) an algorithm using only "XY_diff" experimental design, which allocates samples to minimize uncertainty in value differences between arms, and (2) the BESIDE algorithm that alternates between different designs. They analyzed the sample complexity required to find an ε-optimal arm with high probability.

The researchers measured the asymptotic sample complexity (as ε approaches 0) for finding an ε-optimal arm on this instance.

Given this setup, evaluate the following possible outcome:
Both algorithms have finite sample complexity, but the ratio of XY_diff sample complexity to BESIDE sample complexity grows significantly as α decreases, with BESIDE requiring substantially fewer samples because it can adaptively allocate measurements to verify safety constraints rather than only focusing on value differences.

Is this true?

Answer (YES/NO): YES